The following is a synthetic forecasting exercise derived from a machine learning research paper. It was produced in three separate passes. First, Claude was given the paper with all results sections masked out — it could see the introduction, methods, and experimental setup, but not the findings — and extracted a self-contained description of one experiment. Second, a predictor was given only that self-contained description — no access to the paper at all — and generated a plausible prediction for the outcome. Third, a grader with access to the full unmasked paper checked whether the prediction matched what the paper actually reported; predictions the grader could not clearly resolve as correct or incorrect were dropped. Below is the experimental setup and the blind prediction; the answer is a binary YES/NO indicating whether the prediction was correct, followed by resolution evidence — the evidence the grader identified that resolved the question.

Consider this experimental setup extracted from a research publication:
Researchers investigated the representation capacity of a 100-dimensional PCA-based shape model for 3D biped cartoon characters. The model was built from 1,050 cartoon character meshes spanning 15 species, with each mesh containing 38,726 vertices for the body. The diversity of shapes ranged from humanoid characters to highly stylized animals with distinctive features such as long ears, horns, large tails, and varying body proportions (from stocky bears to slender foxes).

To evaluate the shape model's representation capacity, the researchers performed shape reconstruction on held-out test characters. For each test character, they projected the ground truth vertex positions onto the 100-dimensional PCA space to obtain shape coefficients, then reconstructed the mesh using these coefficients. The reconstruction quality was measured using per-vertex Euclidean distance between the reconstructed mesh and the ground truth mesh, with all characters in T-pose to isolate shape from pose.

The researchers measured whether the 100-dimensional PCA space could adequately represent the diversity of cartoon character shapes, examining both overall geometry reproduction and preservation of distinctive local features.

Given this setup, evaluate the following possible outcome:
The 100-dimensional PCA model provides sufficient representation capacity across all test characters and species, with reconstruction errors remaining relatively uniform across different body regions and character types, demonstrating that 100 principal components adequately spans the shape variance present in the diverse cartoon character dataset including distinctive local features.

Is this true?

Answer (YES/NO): NO